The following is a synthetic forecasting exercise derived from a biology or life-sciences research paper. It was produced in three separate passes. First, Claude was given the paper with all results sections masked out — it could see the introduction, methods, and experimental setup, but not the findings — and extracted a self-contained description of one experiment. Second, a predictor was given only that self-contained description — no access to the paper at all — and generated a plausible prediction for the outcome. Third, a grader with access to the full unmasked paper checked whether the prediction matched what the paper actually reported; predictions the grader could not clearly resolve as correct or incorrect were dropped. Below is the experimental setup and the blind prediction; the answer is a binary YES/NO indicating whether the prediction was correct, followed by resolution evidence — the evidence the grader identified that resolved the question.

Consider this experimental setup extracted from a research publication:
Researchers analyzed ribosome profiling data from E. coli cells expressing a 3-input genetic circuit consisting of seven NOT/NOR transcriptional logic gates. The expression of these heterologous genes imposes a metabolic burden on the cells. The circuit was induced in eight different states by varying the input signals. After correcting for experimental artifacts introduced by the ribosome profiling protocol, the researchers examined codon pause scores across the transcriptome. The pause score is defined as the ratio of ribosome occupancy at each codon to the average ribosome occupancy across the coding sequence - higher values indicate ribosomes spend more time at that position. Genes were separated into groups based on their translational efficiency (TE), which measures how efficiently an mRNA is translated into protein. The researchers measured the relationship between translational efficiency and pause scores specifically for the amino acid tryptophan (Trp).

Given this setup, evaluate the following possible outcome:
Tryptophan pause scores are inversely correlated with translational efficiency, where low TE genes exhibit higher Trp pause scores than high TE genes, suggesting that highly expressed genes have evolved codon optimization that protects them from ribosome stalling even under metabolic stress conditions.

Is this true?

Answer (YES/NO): NO